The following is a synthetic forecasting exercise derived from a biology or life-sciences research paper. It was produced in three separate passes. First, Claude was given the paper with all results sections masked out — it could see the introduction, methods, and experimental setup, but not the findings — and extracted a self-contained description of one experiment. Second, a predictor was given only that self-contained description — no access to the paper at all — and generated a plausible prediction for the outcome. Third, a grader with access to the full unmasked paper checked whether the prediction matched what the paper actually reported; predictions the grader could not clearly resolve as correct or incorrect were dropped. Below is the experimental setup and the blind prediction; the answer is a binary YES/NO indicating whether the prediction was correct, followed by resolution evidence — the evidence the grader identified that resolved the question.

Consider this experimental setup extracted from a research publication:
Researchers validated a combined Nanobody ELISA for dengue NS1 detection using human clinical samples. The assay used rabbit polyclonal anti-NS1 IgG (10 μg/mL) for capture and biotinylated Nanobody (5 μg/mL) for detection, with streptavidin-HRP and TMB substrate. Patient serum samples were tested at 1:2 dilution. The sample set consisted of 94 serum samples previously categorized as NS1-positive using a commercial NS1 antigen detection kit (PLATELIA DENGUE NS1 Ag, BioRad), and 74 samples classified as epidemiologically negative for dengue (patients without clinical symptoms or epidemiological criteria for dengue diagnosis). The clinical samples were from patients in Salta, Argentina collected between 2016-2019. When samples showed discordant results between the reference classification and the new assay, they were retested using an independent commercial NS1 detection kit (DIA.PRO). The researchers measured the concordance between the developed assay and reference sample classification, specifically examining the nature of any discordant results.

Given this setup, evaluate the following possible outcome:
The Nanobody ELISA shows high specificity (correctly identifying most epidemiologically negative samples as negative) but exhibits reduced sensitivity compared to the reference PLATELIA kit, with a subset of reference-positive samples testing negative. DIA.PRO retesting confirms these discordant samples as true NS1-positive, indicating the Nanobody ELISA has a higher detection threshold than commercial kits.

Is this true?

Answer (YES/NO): NO